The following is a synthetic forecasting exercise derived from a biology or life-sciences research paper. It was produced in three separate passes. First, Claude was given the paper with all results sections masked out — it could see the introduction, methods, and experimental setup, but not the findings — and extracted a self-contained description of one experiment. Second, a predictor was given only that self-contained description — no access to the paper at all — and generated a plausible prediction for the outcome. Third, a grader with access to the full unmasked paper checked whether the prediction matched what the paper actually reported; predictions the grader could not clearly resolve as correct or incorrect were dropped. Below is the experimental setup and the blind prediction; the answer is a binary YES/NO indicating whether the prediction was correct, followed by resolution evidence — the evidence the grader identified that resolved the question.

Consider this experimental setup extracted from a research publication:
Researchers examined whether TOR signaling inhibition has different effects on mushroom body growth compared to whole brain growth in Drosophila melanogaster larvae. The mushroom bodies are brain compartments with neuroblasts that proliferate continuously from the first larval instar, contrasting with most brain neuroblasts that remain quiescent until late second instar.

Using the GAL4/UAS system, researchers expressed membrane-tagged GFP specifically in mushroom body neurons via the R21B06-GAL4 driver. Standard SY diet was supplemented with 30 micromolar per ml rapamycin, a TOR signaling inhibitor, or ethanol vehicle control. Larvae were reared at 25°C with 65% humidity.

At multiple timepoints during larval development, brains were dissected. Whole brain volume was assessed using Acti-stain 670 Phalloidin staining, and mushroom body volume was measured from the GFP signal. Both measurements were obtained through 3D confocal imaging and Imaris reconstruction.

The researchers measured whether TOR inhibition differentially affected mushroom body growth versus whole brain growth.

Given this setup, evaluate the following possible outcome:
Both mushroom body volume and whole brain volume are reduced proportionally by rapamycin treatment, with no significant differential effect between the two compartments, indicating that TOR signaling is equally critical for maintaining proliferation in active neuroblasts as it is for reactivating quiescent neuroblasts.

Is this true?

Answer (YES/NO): NO